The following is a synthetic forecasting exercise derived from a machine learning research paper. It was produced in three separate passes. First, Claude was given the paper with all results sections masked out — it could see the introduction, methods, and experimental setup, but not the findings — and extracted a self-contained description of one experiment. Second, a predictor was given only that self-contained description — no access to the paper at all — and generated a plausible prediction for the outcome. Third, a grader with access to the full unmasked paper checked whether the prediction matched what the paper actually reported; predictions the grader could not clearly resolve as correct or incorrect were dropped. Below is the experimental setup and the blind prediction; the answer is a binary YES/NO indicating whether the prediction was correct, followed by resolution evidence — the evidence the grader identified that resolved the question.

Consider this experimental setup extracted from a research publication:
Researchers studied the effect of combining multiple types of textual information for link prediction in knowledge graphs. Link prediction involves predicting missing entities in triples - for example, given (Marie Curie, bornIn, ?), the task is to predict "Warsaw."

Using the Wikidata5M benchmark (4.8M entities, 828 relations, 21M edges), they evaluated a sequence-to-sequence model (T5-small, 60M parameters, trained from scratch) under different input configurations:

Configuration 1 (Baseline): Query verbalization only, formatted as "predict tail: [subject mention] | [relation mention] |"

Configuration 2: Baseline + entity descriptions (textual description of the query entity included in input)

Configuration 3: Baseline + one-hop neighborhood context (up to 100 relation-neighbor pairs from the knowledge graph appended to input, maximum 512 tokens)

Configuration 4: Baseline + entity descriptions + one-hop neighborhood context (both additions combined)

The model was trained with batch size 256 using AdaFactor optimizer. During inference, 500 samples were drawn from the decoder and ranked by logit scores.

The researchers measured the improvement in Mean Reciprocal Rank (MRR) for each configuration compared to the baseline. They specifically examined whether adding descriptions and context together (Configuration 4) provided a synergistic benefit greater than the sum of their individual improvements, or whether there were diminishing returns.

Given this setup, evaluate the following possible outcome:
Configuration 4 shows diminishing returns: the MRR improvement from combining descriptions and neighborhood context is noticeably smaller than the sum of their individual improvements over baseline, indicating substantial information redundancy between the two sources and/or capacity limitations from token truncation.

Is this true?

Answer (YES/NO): YES